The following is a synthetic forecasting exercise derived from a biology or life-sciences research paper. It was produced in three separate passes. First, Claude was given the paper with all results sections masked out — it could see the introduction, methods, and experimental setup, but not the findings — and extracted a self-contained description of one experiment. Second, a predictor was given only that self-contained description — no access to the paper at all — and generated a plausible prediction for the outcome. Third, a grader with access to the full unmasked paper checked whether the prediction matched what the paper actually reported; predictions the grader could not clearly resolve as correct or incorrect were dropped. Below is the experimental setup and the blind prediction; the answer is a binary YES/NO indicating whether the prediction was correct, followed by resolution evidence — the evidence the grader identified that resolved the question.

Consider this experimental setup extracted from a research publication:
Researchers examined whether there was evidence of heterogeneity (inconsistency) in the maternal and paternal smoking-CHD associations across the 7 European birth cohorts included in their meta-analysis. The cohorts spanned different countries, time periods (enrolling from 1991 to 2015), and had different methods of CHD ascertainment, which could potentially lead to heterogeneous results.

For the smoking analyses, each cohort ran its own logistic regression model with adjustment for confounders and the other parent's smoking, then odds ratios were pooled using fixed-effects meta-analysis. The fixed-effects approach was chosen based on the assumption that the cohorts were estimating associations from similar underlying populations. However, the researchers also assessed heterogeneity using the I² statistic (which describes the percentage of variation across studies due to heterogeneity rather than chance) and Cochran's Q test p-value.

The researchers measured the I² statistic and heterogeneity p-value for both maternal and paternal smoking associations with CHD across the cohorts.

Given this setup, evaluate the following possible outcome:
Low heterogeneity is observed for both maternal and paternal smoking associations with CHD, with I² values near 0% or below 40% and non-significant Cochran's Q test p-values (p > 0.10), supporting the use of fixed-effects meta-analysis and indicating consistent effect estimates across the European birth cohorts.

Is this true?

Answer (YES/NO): YES